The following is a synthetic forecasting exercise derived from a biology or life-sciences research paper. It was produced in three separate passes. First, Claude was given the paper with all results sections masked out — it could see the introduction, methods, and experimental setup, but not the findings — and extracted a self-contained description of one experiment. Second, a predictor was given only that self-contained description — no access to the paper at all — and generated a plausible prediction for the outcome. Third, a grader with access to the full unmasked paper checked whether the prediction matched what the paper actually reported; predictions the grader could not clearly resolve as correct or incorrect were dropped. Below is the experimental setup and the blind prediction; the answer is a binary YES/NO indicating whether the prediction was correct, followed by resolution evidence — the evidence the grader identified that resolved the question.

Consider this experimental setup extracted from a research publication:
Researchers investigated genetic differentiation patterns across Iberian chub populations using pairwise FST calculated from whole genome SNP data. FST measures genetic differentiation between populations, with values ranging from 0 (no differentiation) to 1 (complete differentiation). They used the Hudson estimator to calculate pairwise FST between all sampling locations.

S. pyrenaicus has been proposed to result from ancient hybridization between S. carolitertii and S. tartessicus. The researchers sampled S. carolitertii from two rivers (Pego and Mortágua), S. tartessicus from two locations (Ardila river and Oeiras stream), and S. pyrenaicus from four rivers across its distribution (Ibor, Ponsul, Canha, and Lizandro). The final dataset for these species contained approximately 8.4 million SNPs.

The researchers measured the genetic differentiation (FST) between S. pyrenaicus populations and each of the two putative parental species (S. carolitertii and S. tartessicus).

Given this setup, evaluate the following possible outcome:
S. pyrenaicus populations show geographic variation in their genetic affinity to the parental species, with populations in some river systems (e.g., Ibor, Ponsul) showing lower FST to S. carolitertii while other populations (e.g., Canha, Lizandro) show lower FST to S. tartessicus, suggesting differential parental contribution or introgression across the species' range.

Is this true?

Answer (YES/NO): NO